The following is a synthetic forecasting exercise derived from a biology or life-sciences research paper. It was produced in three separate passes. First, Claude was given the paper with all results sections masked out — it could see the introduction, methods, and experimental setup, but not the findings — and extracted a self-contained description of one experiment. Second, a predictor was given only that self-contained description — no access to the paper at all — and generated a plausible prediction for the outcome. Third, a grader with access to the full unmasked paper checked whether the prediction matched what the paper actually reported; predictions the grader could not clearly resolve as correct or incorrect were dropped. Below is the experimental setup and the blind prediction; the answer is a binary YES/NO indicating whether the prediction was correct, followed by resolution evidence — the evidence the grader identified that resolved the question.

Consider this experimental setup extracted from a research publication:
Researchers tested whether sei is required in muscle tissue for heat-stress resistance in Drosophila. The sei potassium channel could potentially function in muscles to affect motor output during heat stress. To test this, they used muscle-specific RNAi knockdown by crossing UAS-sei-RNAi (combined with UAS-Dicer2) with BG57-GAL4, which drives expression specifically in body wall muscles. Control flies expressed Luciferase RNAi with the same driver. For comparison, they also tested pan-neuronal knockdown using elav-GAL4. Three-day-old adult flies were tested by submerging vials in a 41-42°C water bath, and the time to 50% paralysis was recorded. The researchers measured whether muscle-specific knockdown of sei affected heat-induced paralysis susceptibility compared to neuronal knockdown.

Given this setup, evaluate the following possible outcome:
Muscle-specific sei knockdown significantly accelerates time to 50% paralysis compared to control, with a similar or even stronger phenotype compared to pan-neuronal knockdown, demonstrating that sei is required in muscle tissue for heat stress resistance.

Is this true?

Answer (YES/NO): NO